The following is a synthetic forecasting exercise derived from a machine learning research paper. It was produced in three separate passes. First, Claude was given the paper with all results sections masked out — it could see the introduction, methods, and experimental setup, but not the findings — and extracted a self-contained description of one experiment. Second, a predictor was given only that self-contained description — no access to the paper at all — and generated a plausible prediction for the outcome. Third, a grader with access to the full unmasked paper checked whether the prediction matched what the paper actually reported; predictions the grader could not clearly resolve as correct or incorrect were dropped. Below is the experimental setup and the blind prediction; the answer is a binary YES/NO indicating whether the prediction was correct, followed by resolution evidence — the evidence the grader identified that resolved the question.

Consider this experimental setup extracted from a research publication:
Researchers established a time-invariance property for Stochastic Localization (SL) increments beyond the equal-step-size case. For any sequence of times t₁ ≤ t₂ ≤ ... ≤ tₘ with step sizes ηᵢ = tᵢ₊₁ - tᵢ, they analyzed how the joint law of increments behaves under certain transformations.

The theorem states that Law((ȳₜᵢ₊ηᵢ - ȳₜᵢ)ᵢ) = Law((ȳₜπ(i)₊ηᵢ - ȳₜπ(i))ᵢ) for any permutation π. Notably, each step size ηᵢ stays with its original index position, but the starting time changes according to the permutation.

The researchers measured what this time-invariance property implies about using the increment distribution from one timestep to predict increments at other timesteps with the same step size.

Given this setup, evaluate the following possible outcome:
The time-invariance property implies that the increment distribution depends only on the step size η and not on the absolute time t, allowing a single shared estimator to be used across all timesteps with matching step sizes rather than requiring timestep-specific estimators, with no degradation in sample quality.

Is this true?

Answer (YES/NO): NO